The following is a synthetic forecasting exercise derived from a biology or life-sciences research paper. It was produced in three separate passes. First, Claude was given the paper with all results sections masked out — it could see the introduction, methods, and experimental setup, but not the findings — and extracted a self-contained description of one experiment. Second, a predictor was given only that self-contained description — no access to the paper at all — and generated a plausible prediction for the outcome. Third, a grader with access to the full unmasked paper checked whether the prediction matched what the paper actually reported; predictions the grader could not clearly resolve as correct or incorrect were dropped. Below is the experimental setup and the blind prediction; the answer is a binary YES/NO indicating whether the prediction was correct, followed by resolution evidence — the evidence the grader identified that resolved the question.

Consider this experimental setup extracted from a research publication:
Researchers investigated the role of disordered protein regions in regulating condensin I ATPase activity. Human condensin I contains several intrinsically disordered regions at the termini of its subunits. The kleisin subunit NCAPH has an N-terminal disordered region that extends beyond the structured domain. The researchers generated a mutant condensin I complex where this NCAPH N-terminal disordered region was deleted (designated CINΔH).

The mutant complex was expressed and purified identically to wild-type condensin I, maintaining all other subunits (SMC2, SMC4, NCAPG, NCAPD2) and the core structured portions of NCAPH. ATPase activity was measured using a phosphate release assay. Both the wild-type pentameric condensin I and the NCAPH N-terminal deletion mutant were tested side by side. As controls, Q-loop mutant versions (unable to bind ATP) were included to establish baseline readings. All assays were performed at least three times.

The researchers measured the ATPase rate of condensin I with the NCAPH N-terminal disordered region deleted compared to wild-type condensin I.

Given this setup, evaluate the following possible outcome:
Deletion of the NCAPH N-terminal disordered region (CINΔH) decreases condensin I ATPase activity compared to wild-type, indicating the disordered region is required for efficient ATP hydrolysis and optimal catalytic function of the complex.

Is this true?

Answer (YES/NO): NO